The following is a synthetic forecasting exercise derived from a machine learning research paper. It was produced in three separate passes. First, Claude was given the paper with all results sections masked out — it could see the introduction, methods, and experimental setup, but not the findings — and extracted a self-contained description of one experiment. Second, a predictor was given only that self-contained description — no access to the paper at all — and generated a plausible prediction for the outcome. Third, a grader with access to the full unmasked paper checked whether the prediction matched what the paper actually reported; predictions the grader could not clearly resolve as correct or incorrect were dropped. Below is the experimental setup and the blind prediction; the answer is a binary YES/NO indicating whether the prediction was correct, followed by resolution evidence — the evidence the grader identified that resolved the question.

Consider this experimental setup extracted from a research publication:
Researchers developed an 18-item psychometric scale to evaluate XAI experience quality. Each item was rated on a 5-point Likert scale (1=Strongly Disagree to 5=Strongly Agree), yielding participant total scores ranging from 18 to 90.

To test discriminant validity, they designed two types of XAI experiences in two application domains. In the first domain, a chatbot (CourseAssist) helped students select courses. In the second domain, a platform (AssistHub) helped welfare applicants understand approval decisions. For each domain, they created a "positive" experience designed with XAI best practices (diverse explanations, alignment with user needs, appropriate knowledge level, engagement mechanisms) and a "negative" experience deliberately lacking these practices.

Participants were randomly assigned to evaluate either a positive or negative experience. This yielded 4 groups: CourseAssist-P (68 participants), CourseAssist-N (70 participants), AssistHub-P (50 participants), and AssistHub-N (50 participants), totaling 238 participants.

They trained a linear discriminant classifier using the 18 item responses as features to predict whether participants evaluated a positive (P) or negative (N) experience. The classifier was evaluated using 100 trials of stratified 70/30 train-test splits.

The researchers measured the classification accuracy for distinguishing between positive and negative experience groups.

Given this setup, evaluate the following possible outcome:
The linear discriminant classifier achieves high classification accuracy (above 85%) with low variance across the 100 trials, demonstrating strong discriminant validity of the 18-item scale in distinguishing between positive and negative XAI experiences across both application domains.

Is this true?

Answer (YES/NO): NO